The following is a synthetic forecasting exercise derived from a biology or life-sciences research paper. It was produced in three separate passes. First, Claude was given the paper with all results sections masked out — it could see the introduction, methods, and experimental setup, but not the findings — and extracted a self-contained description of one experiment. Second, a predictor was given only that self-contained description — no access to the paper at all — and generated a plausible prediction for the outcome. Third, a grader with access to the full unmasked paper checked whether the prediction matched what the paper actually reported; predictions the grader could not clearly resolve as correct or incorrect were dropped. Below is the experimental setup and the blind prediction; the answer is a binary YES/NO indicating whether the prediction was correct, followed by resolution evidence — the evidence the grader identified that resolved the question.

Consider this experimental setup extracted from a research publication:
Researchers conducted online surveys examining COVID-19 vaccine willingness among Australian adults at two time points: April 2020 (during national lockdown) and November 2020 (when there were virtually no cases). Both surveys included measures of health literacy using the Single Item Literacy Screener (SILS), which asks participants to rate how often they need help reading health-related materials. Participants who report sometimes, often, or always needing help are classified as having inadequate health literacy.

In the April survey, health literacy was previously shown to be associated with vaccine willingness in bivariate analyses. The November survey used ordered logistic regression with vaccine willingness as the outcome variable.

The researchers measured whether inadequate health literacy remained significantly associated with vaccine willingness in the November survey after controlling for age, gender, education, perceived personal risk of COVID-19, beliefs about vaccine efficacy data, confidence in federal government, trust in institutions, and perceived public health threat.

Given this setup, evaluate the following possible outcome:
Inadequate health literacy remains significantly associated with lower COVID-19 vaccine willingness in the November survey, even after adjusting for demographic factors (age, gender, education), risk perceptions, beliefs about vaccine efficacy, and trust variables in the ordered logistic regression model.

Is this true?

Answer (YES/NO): YES